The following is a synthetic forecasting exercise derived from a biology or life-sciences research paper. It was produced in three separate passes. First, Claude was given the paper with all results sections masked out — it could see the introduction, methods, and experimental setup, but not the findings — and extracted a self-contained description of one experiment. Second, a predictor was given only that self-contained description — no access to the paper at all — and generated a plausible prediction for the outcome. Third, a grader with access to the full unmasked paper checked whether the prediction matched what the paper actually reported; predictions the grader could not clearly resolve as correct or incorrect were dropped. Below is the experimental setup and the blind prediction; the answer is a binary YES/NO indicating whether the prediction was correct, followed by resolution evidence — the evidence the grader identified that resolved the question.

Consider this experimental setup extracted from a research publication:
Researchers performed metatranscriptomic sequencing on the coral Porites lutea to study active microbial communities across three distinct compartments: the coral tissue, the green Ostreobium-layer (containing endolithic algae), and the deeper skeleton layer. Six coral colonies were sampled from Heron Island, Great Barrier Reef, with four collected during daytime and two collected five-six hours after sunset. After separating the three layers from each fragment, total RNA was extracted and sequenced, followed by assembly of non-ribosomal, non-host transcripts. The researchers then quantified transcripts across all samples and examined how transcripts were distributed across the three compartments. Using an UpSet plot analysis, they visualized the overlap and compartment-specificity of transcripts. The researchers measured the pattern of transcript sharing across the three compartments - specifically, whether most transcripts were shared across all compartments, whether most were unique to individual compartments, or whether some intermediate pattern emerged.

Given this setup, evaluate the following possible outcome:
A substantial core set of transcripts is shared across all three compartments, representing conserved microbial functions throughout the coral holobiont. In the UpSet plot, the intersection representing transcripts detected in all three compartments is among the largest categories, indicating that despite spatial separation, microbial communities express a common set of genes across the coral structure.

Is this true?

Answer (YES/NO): NO